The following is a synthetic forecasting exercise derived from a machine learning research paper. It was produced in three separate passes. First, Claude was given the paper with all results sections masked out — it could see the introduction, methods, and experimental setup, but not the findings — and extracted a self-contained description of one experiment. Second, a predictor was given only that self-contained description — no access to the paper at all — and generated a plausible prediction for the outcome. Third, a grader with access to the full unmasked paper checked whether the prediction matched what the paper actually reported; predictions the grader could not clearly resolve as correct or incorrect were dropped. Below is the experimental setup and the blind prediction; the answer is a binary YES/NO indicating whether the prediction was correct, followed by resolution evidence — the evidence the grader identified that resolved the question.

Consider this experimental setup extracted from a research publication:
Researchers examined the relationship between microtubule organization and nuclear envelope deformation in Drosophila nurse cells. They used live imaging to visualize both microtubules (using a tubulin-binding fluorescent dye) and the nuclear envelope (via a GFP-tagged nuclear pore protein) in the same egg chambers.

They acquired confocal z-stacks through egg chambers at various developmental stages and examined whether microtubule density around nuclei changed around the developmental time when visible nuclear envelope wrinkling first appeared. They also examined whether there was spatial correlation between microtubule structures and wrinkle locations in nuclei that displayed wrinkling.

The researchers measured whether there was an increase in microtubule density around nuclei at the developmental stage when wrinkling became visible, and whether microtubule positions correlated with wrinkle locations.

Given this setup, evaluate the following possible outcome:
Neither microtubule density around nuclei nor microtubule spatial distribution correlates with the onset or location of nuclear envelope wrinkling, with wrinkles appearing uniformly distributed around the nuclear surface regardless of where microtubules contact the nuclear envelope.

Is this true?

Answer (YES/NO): YES